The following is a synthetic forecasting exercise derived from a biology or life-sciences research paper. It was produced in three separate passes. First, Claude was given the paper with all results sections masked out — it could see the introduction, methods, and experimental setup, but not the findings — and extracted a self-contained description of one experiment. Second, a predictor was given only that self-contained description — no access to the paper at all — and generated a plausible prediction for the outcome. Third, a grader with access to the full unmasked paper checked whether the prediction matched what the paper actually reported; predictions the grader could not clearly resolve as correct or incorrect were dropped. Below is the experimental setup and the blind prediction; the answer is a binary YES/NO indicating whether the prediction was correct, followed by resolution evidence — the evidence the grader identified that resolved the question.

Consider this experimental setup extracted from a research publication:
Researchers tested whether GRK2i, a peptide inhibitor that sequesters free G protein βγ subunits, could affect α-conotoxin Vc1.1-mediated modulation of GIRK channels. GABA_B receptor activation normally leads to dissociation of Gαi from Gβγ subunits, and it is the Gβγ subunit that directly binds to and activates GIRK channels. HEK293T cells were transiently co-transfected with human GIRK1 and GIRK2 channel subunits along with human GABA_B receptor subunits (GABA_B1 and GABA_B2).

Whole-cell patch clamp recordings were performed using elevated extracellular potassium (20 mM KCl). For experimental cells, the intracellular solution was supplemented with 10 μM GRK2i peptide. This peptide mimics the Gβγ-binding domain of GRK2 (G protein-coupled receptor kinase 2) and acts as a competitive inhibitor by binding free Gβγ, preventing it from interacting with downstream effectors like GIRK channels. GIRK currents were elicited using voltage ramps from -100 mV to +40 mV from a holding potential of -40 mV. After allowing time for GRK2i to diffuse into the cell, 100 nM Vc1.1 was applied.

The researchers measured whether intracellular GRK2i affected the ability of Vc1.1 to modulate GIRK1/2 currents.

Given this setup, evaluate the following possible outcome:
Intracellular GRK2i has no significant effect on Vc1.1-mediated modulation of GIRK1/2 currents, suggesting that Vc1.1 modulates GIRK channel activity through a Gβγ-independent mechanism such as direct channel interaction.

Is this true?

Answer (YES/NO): NO